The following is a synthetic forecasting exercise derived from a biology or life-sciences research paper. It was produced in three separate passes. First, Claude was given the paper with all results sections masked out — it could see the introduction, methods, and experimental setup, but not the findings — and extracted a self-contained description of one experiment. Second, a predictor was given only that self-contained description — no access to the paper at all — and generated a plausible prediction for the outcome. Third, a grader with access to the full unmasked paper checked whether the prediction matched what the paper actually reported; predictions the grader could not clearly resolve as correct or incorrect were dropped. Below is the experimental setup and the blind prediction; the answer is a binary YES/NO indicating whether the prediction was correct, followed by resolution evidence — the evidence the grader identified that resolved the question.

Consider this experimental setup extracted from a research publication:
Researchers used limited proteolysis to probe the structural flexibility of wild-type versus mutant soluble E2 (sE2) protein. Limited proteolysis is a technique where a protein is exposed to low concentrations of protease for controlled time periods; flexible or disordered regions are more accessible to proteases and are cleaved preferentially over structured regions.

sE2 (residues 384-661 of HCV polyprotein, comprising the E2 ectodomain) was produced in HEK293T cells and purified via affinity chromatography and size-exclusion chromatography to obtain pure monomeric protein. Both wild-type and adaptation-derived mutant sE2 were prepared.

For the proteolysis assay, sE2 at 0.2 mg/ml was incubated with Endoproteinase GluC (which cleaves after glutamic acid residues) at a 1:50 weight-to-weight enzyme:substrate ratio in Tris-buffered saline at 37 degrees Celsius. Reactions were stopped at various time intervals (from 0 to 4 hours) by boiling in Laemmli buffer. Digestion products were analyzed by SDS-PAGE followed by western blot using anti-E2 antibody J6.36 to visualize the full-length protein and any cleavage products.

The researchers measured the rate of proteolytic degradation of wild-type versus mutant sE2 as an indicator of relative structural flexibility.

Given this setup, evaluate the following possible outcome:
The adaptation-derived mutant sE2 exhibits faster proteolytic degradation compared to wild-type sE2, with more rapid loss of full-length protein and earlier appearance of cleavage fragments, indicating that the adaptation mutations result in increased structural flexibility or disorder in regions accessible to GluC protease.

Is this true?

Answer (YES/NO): YES